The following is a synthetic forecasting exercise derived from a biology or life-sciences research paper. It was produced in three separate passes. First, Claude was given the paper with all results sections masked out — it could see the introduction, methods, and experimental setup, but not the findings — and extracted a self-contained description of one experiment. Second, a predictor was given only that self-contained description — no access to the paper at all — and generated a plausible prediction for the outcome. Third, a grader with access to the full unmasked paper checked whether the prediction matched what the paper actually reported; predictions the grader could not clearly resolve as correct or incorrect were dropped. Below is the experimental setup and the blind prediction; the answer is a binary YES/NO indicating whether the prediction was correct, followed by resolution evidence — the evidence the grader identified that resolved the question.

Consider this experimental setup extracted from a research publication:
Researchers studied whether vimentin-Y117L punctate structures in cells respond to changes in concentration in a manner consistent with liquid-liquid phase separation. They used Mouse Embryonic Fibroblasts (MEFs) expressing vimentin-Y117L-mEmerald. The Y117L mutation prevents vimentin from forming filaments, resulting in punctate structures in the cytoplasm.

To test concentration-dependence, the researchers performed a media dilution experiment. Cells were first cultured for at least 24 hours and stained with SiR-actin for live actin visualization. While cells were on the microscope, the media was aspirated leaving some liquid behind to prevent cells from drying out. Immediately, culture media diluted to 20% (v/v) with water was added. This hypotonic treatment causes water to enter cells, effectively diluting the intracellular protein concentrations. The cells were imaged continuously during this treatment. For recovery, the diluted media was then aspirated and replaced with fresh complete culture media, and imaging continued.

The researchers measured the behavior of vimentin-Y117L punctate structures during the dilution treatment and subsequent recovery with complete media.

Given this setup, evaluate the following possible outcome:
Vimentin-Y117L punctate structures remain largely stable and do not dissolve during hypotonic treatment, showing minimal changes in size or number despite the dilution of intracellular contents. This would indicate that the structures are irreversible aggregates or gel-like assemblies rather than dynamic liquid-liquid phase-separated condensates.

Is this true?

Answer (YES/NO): NO